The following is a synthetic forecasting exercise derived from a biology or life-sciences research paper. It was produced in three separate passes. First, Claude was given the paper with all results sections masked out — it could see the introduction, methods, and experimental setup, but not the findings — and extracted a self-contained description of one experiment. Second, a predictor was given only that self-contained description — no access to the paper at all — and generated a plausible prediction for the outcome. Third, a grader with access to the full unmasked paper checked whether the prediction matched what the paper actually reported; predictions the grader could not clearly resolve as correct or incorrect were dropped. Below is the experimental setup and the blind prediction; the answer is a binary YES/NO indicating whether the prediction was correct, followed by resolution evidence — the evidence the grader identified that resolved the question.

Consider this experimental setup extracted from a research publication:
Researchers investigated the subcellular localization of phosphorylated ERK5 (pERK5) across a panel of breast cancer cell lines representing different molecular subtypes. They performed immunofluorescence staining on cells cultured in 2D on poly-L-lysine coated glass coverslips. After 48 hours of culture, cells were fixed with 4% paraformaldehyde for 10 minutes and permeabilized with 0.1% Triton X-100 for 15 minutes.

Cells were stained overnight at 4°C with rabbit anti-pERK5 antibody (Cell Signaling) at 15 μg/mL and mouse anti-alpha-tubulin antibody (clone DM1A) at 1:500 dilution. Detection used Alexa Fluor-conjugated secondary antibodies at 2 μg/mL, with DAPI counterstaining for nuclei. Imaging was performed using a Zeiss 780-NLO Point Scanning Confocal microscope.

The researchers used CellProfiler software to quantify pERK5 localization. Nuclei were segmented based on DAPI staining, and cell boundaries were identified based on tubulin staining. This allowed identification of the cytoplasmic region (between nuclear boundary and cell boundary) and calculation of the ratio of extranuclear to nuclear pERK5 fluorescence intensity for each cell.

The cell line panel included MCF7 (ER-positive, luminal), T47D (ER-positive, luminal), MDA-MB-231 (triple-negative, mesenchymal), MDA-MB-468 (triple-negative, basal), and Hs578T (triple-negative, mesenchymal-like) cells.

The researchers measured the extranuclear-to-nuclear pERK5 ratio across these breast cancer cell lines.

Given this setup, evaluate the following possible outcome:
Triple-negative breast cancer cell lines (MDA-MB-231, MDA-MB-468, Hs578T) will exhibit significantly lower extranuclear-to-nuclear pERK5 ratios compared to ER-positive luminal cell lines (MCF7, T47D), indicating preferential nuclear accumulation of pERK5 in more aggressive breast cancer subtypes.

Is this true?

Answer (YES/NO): NO